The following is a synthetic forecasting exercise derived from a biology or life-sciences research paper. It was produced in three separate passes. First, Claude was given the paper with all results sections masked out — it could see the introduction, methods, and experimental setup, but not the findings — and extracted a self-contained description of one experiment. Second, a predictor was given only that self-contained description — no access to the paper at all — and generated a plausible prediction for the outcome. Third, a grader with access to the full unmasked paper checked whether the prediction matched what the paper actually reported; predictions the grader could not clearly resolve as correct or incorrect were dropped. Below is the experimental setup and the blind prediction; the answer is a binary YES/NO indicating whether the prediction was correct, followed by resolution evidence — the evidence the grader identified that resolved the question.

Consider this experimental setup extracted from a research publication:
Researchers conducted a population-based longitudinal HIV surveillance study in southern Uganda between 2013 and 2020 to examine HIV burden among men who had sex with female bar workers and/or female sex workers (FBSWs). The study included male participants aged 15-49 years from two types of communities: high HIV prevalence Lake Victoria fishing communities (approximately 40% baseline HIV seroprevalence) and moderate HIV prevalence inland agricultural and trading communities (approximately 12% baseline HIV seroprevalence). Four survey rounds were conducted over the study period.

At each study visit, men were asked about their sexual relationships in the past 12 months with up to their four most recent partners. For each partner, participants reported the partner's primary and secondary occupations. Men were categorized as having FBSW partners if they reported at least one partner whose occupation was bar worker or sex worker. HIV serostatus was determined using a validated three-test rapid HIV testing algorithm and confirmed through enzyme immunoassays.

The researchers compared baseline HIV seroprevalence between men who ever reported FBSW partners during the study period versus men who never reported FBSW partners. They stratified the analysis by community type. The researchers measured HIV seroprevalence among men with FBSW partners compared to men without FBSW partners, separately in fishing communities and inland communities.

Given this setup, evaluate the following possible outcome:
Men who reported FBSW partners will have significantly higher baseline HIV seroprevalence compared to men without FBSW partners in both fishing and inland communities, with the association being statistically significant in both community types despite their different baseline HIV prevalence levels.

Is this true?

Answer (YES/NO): YES